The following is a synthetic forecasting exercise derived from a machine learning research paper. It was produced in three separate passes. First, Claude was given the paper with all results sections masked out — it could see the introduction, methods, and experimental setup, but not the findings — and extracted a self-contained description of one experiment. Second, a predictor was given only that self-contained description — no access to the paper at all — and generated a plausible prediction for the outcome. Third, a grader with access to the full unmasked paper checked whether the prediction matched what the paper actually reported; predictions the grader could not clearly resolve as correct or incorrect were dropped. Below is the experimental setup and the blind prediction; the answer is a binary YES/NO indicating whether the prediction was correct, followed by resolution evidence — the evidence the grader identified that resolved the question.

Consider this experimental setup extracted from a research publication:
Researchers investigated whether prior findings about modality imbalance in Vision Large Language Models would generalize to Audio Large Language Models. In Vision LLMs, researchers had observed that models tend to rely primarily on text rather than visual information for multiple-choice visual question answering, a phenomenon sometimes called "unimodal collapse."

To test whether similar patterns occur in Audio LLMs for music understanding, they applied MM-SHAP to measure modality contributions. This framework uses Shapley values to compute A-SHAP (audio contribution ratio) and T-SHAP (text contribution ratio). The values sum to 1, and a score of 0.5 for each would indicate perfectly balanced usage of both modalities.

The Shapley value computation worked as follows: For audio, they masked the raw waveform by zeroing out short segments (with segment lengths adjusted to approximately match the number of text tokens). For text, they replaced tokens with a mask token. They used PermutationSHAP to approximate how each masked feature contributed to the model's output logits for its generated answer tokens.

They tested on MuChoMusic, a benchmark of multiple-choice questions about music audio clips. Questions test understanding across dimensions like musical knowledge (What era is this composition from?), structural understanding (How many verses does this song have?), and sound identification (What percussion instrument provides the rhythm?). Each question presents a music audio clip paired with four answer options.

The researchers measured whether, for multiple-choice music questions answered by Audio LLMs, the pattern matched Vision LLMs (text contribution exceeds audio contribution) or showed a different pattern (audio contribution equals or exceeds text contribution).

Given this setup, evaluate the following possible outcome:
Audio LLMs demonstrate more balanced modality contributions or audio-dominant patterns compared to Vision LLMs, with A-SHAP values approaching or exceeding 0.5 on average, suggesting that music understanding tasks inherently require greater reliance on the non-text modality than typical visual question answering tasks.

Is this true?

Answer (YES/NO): NO